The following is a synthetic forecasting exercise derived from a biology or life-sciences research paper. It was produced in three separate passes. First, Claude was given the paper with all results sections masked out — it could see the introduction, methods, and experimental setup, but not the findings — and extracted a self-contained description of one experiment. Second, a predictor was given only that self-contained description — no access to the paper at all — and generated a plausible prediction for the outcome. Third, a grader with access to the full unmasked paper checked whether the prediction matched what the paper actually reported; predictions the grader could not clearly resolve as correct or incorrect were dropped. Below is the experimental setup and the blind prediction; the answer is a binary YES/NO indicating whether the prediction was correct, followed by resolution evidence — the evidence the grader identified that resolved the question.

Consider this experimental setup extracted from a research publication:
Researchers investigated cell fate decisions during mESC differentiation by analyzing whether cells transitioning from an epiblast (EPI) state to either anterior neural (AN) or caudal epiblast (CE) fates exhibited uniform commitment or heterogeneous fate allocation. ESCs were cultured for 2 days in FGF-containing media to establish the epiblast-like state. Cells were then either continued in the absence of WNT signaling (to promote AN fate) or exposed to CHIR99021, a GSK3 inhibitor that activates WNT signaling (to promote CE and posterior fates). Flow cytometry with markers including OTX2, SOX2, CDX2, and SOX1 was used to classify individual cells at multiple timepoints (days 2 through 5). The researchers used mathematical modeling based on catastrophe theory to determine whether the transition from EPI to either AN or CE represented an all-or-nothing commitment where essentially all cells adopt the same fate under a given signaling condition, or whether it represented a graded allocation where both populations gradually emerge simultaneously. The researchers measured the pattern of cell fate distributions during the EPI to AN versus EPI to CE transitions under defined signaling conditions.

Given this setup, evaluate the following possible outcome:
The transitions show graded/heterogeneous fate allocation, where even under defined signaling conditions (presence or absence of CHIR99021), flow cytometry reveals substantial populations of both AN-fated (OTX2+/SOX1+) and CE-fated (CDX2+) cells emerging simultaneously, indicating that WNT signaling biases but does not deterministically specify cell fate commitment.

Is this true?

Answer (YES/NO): NO